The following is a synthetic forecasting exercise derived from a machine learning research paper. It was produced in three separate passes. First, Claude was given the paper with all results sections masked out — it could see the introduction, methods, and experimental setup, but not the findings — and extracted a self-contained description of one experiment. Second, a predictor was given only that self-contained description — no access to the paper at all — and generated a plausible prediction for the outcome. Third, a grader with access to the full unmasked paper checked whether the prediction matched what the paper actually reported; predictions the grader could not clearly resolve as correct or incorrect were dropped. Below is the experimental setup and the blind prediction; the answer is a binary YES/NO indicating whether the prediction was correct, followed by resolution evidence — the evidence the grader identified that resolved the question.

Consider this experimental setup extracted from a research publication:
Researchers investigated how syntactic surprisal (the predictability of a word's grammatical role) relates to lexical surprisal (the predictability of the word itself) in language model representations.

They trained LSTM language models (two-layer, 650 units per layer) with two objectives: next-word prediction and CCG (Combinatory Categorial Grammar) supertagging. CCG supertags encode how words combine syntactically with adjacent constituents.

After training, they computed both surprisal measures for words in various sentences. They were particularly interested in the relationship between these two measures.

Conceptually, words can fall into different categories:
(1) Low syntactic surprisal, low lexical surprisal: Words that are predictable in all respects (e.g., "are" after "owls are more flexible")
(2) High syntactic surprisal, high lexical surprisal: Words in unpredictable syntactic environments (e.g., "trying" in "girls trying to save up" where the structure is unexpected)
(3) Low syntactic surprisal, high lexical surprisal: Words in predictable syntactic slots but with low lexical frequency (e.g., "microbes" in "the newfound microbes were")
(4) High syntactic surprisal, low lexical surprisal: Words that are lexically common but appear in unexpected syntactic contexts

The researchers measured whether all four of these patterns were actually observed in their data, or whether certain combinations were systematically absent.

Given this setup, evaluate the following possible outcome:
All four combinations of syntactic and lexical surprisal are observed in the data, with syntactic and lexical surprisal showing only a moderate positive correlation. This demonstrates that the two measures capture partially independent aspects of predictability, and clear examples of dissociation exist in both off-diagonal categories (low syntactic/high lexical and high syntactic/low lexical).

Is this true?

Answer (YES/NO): NO